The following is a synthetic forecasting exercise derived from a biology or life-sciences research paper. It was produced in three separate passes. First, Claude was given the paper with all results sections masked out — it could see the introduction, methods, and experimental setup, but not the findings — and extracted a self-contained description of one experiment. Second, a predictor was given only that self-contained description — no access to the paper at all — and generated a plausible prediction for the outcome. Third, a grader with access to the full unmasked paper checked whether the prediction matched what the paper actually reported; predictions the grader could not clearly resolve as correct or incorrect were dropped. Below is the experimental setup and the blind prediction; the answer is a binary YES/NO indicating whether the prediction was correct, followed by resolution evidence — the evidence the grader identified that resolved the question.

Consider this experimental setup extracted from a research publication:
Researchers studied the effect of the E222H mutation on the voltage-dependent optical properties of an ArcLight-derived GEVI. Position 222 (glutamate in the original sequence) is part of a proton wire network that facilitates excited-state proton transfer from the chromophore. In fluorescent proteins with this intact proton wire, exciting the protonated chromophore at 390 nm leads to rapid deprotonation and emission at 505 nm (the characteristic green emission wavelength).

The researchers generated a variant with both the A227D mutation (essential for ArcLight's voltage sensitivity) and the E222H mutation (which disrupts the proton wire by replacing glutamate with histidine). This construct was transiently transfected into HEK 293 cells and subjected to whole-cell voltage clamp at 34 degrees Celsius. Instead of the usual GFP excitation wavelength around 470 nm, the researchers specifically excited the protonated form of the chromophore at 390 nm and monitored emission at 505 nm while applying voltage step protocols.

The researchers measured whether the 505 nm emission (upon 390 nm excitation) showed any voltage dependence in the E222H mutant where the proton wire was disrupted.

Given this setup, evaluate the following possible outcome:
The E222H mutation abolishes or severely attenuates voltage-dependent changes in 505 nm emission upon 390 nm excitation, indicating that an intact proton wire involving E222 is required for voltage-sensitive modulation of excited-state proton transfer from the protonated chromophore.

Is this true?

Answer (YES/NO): NO